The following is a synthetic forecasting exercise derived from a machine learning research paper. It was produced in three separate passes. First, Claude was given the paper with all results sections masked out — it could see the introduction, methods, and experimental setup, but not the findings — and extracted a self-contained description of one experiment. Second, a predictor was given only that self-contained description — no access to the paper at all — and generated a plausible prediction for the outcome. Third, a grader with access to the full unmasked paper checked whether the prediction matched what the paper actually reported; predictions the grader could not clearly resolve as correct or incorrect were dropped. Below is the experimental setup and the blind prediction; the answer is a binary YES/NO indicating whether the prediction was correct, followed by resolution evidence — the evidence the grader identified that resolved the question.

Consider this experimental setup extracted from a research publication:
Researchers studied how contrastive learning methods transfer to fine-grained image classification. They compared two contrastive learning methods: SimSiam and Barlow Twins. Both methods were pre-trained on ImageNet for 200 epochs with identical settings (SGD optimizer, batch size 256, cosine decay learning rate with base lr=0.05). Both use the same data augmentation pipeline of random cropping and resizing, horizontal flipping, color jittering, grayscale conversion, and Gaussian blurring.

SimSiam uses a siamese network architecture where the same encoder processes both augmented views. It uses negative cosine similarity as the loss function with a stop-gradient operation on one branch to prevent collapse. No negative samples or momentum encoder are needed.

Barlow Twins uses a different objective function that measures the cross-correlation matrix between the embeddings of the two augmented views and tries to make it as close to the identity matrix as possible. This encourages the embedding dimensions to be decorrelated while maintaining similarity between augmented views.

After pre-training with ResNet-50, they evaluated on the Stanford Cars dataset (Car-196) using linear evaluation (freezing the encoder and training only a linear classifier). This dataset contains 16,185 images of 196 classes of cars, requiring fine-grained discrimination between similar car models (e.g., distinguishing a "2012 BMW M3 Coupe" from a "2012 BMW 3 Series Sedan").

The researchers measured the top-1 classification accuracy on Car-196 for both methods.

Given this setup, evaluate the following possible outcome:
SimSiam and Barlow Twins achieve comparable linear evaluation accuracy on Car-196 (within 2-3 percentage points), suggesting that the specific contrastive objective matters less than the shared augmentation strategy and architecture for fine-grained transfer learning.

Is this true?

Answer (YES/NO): NO